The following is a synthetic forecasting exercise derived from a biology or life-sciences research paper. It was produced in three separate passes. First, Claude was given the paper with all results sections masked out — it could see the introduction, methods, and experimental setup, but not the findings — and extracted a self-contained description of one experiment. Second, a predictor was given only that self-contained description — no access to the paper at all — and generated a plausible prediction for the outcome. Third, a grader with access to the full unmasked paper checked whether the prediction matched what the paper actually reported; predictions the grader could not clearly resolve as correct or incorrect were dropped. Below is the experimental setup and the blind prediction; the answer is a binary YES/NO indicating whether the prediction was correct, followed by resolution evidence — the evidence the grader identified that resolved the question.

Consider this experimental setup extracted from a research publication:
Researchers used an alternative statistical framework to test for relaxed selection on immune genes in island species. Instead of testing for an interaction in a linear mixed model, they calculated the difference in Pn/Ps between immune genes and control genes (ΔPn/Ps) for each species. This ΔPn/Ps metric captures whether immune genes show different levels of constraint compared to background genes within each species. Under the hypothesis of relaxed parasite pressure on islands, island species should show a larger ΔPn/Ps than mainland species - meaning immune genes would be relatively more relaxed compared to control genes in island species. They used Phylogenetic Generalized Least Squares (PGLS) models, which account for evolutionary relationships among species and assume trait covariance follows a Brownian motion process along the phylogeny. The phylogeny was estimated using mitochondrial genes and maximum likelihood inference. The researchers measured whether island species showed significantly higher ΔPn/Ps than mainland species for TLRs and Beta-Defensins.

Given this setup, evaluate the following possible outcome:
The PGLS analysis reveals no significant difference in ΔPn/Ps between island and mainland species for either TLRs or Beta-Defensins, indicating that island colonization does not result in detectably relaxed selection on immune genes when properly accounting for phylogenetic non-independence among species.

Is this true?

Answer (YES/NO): YES